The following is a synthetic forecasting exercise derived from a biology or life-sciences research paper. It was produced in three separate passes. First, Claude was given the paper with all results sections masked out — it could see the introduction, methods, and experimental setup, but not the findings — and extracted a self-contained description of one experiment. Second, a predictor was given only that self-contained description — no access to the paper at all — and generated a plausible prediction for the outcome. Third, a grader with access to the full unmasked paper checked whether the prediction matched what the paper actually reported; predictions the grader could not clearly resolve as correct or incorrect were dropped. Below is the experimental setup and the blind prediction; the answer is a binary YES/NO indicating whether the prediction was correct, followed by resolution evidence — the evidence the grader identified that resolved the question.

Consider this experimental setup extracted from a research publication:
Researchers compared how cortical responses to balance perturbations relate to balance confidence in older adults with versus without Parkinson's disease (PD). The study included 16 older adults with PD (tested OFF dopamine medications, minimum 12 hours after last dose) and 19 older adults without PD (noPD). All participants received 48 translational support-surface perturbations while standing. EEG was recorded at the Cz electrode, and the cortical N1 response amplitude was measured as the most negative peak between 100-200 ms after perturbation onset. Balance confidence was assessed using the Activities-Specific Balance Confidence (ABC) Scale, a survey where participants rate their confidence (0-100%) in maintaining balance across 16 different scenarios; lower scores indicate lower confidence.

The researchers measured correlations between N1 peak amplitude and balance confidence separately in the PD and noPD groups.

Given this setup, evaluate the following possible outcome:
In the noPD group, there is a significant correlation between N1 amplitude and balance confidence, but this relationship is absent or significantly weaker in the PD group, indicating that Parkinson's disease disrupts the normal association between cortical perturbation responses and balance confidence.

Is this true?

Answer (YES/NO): YES